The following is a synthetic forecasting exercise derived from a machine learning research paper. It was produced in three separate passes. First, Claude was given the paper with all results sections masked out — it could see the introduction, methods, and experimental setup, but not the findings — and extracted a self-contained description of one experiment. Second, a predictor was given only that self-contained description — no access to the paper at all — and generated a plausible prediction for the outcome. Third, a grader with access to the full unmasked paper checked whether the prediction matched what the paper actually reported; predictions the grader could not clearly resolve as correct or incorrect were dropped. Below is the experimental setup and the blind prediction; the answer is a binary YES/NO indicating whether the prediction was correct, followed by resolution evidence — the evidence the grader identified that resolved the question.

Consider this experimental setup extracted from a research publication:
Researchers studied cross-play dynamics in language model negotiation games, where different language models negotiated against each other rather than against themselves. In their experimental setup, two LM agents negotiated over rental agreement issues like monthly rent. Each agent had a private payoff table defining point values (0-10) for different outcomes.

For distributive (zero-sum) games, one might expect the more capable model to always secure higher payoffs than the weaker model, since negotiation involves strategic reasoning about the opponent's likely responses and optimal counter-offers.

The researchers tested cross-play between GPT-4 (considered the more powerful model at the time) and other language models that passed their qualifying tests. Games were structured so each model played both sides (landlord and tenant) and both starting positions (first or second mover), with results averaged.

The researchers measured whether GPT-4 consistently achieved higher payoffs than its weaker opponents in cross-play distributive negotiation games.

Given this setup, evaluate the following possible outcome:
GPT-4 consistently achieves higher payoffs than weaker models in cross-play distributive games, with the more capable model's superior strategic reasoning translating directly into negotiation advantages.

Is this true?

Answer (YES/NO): NO